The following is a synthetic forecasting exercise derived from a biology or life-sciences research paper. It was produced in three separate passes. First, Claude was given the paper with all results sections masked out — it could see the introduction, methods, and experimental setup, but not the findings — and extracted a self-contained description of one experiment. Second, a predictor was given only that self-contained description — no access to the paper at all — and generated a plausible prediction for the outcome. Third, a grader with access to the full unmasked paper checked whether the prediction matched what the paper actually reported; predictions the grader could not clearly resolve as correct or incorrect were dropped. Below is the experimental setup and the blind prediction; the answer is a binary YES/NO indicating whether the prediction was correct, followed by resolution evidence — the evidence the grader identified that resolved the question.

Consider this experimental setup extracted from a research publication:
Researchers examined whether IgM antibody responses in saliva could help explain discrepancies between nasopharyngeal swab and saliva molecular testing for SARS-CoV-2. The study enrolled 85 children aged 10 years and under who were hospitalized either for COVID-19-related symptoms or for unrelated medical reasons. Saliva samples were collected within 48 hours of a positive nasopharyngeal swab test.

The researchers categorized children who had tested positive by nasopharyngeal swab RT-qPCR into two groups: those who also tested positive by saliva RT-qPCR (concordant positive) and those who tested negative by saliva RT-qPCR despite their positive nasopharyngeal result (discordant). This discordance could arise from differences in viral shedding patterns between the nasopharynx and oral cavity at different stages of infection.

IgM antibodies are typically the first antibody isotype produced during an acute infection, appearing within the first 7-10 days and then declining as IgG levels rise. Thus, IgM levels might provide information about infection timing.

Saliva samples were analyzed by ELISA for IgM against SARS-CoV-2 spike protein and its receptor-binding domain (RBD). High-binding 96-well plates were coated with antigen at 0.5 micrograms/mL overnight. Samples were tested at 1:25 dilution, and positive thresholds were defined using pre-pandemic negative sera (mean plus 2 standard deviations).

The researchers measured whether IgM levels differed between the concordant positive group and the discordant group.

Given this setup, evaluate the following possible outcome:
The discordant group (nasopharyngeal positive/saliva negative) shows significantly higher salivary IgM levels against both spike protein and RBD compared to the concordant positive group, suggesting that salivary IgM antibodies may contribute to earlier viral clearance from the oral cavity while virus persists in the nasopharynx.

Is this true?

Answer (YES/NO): NO